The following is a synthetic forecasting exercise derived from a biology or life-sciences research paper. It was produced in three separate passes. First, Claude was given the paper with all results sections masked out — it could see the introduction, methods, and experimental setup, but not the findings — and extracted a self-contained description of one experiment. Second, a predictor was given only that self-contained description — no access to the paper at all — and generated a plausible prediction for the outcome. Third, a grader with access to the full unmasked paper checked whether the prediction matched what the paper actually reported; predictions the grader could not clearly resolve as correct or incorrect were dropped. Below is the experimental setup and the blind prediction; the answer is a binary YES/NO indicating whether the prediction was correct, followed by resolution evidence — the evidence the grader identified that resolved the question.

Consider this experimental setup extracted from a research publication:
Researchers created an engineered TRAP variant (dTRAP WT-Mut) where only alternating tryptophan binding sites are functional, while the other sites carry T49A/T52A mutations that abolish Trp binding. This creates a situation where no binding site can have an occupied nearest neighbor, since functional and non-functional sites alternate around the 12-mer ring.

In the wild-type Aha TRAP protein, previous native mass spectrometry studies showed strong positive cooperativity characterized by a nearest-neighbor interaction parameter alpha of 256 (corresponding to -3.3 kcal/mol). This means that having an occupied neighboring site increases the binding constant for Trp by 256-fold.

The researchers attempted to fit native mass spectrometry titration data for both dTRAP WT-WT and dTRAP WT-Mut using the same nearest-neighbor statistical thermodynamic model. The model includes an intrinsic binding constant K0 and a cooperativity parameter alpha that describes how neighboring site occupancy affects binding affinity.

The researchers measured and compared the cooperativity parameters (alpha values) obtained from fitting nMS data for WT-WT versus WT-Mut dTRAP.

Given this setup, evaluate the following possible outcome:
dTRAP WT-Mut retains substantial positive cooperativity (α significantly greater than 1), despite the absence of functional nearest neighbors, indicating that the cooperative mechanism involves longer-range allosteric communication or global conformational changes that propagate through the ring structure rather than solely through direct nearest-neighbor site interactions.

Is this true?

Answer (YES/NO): NO